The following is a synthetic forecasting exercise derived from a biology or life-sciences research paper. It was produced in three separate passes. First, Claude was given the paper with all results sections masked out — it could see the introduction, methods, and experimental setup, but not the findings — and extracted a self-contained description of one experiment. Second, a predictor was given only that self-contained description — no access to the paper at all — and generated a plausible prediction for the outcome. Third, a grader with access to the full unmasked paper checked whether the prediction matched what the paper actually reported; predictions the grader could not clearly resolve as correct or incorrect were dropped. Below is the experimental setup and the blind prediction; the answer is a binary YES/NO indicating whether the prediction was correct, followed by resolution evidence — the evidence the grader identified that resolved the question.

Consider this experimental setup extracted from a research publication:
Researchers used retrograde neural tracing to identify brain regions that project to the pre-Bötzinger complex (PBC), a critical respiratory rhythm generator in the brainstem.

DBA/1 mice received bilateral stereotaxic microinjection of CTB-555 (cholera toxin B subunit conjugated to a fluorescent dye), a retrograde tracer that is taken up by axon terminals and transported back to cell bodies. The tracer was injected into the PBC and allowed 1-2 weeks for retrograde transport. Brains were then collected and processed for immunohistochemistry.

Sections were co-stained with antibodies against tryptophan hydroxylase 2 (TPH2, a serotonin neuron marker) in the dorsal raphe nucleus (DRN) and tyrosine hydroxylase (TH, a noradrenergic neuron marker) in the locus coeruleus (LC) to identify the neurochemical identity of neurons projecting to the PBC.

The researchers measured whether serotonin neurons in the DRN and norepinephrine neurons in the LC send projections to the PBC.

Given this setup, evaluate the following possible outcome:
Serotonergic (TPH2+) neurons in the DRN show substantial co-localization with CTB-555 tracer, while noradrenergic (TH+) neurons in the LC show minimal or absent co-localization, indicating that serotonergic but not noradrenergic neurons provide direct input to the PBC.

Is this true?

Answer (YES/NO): NO